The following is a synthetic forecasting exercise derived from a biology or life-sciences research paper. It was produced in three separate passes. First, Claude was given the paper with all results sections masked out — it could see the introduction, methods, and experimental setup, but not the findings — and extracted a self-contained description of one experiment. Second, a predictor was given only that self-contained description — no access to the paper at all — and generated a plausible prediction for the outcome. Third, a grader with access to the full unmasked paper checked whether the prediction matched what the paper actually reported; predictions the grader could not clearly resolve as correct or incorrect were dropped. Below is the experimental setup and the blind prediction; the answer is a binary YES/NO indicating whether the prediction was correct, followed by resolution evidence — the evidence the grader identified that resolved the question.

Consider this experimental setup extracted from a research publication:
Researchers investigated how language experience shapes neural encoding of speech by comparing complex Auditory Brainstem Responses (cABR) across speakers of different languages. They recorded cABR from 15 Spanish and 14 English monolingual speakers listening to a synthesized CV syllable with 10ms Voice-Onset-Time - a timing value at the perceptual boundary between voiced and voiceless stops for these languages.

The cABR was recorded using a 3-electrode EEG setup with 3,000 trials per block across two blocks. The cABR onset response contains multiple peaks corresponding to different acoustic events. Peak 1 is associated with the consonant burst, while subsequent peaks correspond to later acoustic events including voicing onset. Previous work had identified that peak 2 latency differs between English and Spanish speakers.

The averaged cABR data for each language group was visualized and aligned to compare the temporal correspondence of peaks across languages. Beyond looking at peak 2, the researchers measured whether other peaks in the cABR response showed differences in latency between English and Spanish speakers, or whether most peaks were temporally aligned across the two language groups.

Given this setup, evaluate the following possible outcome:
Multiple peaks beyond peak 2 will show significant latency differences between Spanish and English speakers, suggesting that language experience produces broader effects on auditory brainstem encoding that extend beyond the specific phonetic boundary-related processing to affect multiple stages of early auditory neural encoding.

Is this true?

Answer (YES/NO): NO